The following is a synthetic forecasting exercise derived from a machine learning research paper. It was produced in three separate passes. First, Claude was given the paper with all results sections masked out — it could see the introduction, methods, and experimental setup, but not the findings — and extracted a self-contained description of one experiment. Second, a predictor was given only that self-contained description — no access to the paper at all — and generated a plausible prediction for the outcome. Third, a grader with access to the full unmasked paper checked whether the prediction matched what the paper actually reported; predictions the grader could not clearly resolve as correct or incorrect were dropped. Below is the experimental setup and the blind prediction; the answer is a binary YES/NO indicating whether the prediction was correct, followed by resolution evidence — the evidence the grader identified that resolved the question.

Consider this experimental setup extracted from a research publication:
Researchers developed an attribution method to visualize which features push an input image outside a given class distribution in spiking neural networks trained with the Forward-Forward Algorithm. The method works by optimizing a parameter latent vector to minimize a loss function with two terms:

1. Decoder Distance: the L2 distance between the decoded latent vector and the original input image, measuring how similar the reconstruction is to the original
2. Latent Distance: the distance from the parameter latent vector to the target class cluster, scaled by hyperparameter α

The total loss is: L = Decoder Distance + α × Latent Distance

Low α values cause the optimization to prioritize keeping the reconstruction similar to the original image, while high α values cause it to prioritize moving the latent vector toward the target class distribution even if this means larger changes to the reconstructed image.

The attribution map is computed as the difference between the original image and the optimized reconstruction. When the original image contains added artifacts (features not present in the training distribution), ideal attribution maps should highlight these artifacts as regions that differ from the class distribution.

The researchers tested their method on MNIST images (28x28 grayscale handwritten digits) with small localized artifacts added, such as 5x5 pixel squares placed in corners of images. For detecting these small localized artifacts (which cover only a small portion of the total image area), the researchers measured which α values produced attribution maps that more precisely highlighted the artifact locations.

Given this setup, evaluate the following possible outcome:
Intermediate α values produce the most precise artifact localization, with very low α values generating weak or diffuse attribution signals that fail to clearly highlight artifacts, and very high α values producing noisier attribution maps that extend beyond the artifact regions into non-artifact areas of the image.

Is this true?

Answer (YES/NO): NO